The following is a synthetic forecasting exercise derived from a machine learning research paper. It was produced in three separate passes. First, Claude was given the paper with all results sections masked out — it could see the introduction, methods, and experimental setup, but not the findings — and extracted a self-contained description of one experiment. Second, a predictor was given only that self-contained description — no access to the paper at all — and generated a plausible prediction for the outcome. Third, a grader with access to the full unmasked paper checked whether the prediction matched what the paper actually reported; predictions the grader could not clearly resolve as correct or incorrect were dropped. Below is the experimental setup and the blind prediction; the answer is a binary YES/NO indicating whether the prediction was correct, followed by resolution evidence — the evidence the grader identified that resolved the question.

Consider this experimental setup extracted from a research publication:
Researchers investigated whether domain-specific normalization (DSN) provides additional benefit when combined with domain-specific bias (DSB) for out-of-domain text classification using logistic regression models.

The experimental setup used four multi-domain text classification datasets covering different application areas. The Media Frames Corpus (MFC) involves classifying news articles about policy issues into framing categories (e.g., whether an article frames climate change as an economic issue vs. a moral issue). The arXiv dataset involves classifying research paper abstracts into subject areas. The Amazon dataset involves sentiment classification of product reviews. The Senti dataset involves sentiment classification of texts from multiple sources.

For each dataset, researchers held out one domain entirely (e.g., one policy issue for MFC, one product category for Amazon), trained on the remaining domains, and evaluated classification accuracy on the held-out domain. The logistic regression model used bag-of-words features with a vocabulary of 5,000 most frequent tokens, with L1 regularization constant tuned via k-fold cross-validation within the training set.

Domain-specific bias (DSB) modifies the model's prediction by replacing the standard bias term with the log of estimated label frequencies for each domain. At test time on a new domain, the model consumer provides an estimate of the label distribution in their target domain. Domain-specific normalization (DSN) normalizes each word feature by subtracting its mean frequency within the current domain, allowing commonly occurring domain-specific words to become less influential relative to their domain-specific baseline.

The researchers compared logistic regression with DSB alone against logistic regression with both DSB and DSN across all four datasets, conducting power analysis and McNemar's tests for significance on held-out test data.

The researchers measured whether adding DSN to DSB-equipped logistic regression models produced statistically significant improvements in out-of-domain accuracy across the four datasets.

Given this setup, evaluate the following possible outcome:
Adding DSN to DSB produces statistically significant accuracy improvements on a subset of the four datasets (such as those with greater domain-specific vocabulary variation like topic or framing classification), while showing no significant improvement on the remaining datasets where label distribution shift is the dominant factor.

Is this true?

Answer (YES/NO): NO